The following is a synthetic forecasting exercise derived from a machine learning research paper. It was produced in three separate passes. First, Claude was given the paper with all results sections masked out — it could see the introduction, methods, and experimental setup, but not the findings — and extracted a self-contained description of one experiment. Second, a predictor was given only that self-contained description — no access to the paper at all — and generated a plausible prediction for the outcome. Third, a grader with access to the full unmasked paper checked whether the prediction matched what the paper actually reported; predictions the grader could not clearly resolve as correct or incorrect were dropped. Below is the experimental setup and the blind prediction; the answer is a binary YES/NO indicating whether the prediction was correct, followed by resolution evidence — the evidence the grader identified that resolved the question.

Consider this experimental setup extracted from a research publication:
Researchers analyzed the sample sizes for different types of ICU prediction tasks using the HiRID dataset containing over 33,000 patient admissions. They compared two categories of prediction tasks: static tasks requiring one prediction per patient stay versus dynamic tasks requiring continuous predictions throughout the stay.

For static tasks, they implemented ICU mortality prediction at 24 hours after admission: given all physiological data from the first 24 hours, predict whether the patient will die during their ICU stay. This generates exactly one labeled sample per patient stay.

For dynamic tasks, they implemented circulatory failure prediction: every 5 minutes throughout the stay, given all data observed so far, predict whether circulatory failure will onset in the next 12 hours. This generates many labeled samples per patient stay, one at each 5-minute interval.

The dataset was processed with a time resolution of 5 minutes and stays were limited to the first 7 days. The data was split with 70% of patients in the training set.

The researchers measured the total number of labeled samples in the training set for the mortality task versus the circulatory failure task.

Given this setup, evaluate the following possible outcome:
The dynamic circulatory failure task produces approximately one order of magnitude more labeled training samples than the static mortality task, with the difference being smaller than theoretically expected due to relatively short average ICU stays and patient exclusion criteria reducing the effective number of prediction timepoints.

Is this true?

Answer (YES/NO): NO